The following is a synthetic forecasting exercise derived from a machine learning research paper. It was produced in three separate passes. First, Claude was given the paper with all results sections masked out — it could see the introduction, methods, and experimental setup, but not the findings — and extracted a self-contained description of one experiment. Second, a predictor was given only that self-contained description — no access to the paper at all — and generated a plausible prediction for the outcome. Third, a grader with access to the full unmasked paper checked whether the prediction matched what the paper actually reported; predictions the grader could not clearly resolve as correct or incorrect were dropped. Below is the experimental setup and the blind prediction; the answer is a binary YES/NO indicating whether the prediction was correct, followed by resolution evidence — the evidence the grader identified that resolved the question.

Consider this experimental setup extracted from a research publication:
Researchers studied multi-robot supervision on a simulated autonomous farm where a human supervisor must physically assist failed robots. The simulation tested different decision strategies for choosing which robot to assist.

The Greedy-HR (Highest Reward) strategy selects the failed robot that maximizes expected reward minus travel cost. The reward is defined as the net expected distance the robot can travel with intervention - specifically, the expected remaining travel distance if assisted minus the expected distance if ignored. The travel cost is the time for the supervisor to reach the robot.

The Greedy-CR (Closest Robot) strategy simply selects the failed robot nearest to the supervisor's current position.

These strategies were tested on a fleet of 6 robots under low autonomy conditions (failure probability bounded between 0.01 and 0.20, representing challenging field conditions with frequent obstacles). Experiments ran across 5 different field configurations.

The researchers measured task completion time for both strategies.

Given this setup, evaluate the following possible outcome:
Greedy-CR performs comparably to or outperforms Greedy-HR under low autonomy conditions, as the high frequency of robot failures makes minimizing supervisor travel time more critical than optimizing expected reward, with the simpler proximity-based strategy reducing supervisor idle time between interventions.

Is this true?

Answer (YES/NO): YES